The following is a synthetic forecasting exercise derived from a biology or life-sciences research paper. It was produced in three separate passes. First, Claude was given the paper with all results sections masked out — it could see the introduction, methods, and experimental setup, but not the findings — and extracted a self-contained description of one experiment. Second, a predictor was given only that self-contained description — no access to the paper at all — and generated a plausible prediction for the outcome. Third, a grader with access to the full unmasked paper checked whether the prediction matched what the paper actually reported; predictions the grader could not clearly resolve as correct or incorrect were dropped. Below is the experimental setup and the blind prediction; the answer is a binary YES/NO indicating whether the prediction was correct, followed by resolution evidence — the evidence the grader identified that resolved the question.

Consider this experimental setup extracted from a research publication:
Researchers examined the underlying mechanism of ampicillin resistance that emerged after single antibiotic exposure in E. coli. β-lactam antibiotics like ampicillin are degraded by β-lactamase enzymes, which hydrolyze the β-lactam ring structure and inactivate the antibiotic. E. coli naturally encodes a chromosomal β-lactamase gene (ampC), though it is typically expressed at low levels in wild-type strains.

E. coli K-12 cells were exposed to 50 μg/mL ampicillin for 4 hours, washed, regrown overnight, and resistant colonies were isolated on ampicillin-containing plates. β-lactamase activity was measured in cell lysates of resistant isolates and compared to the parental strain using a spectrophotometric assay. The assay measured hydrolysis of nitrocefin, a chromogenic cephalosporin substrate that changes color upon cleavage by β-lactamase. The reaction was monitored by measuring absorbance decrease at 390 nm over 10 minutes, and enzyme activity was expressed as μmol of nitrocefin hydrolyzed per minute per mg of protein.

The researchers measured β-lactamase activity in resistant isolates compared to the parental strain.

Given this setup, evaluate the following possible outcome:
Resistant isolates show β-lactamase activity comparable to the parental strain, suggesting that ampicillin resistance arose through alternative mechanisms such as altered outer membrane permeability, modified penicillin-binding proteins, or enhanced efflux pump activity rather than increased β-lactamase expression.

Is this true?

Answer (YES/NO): NO